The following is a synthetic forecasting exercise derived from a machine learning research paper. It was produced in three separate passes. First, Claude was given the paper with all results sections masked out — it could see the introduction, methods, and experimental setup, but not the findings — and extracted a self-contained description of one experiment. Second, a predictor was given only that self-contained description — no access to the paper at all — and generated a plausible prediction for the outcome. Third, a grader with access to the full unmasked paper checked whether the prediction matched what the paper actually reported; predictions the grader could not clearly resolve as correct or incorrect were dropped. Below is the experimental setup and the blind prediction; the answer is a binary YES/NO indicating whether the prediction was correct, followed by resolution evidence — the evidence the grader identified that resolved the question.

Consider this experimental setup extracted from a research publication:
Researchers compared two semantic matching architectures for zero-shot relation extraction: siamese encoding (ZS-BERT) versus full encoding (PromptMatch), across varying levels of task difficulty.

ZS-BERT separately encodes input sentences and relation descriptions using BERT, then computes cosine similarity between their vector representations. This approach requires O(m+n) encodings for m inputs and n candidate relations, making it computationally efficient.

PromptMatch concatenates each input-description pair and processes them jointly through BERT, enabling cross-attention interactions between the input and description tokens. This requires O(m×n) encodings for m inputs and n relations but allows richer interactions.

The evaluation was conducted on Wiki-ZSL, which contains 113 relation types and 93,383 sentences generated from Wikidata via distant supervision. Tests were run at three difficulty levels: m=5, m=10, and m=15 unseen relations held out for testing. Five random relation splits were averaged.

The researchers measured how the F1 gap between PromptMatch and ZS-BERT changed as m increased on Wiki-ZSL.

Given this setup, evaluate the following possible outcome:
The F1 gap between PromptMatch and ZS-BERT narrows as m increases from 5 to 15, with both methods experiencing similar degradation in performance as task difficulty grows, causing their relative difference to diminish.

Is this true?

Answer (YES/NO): NO